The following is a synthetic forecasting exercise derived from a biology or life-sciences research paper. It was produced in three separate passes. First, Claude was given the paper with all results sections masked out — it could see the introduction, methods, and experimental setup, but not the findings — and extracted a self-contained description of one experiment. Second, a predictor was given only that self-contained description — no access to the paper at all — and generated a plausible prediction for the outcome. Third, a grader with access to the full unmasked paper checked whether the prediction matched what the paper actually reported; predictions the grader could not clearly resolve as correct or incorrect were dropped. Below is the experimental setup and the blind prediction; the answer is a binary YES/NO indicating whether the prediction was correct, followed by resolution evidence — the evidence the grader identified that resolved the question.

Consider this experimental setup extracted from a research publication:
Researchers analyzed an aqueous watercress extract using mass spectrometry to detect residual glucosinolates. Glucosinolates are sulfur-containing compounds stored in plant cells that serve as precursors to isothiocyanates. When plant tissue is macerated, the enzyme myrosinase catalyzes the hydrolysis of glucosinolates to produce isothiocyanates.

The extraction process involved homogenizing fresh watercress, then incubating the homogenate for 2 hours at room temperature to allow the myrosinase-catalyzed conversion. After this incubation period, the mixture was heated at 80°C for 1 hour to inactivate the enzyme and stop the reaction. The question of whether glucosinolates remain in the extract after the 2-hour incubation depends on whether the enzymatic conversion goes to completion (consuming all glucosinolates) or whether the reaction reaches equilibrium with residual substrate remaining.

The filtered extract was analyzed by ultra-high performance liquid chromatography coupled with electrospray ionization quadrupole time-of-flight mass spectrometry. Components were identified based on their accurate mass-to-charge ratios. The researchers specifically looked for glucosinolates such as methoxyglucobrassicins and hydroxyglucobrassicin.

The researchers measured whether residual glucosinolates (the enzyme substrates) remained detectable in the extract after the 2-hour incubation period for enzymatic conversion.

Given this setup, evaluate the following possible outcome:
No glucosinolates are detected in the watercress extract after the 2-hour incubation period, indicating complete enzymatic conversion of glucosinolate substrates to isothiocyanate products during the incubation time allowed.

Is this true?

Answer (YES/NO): NO